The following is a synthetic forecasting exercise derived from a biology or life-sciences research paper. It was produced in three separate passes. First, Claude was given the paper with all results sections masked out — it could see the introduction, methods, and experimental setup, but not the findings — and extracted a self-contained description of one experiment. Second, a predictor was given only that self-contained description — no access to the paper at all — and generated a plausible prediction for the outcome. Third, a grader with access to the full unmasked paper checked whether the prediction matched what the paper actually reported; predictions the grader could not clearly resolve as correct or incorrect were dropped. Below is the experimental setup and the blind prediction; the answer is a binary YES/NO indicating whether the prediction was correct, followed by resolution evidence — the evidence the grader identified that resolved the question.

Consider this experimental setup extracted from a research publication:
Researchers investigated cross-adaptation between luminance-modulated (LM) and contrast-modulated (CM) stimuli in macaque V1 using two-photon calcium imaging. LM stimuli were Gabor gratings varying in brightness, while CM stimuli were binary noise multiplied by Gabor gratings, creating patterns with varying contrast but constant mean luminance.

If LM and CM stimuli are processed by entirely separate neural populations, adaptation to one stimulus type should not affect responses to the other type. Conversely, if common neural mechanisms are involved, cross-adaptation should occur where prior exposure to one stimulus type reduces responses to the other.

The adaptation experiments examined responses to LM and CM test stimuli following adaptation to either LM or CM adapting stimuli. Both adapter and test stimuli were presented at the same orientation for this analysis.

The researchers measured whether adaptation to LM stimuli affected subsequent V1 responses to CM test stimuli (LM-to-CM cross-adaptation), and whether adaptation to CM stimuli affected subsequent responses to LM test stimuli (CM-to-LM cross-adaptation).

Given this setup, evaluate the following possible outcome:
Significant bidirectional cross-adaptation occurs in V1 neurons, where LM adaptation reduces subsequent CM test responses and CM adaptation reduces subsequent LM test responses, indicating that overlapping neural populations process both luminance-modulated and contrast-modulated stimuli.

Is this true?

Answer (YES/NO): YES